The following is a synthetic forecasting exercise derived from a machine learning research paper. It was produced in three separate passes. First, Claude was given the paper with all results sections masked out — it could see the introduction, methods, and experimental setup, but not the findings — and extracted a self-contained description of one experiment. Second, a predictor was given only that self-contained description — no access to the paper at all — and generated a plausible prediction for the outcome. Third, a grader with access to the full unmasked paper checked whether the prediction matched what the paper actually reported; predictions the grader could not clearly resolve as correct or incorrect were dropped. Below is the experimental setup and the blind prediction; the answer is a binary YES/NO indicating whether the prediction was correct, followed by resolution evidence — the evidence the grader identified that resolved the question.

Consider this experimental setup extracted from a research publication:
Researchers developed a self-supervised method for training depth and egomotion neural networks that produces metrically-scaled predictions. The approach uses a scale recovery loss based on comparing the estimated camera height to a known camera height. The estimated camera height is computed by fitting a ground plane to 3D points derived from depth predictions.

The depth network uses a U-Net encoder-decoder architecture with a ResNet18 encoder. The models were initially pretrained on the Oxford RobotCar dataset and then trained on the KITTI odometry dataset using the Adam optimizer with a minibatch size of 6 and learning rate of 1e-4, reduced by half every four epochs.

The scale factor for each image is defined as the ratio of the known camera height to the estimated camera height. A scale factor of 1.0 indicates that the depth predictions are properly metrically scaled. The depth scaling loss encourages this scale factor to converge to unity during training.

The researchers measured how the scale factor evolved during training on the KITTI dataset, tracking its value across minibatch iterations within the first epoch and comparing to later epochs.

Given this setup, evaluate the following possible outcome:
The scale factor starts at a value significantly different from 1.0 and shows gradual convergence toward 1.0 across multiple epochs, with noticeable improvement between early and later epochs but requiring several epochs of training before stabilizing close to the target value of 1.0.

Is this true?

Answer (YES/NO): NO